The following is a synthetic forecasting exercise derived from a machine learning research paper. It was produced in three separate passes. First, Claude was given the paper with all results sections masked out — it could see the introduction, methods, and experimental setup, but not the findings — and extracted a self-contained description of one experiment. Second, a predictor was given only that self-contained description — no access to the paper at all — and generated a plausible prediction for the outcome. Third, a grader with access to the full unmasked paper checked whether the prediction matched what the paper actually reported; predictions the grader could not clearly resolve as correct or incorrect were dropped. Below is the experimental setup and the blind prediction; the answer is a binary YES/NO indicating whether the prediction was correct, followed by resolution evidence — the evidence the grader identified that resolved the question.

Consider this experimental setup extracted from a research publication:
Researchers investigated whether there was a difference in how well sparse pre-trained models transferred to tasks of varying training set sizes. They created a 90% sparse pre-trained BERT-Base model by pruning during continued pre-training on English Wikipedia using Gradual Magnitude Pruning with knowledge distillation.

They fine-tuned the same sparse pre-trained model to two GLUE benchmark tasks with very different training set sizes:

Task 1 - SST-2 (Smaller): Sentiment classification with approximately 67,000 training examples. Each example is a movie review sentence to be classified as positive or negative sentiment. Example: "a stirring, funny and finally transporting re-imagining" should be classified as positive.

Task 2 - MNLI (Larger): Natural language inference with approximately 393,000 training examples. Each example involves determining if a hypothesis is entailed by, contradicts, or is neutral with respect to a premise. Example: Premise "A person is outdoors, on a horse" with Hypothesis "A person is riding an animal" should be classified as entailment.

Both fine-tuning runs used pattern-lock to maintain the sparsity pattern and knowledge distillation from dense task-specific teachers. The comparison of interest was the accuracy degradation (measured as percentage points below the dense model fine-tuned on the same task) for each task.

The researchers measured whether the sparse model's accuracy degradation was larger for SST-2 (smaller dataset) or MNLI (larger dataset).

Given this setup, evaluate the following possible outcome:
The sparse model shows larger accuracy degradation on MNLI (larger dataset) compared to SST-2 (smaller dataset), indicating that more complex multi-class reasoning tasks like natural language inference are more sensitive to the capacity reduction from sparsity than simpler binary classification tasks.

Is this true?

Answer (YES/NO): YES